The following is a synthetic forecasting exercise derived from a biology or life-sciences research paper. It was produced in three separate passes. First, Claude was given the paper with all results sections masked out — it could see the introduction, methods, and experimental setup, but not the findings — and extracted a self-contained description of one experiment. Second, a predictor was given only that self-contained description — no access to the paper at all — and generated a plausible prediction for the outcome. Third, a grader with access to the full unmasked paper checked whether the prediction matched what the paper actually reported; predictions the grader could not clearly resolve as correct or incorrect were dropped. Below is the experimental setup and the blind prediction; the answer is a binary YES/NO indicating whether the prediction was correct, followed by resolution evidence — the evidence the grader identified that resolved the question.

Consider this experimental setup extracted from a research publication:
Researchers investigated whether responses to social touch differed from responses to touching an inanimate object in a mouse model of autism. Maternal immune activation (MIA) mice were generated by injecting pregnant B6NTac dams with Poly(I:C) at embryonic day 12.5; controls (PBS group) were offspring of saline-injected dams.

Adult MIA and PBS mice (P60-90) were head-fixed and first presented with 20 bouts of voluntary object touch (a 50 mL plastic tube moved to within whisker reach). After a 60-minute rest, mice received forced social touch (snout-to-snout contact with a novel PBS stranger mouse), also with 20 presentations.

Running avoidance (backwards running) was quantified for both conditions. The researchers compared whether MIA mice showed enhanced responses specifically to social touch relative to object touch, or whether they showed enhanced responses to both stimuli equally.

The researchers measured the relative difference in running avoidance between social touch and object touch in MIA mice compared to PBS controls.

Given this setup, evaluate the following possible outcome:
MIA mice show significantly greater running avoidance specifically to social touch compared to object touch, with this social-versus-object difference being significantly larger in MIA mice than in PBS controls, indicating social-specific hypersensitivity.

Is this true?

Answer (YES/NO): YES